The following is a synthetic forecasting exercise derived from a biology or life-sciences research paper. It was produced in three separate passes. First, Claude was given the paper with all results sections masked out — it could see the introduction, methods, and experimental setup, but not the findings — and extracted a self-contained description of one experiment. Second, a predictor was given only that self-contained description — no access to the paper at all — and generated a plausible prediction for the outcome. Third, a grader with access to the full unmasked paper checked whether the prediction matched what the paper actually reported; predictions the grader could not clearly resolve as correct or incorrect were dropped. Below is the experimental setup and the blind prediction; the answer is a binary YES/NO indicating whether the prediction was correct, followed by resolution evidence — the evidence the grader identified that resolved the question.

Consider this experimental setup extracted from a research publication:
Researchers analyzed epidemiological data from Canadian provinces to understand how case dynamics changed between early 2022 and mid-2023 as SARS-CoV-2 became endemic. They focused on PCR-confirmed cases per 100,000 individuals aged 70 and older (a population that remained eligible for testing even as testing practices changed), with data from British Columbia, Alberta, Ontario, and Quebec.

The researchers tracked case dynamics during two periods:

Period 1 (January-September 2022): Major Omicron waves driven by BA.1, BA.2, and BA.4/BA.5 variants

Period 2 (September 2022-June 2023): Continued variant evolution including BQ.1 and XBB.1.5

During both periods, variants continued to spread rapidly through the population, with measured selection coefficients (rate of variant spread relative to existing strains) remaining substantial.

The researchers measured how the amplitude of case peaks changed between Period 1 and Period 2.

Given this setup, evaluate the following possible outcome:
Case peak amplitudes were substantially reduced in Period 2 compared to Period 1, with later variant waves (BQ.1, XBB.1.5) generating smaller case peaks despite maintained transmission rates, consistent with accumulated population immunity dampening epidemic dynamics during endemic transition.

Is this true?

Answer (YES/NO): YES